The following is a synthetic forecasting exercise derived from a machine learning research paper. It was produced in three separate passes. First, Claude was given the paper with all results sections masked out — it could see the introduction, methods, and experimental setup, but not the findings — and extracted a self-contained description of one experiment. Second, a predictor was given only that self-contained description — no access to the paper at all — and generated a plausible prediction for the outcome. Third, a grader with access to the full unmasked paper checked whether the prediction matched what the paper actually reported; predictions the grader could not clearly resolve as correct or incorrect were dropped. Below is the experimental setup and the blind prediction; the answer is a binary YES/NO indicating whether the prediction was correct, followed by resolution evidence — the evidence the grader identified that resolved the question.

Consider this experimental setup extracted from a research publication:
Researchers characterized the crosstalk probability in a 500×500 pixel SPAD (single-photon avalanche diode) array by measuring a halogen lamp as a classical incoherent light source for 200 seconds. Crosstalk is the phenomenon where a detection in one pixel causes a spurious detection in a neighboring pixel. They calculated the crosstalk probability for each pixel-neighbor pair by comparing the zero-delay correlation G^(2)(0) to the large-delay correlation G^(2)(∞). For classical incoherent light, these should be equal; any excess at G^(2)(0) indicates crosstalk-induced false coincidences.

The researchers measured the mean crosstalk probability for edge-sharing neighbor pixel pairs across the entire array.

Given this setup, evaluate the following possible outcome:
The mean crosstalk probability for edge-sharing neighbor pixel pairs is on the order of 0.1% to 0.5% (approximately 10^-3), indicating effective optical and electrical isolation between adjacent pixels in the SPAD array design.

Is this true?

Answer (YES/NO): NO